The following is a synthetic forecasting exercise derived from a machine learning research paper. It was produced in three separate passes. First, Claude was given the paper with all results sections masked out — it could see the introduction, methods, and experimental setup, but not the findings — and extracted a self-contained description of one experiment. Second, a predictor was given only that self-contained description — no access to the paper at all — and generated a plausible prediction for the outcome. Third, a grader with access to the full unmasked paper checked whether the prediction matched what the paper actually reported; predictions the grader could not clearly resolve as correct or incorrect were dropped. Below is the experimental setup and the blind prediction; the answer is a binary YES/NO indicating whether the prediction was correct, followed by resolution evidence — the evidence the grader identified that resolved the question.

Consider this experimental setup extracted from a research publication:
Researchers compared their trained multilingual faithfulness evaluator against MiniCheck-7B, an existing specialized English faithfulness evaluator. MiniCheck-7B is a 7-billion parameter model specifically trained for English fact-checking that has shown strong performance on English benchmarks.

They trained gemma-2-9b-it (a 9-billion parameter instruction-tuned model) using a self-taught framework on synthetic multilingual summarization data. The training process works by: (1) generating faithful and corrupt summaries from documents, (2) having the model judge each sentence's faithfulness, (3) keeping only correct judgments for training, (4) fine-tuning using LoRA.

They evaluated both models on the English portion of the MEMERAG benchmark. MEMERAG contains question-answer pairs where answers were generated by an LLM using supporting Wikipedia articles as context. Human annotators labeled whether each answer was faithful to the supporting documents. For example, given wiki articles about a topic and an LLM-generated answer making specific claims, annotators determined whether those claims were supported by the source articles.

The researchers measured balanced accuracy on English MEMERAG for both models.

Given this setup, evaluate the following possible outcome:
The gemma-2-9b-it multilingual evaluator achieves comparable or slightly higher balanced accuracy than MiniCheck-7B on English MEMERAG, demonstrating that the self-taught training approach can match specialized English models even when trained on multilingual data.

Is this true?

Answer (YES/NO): NO